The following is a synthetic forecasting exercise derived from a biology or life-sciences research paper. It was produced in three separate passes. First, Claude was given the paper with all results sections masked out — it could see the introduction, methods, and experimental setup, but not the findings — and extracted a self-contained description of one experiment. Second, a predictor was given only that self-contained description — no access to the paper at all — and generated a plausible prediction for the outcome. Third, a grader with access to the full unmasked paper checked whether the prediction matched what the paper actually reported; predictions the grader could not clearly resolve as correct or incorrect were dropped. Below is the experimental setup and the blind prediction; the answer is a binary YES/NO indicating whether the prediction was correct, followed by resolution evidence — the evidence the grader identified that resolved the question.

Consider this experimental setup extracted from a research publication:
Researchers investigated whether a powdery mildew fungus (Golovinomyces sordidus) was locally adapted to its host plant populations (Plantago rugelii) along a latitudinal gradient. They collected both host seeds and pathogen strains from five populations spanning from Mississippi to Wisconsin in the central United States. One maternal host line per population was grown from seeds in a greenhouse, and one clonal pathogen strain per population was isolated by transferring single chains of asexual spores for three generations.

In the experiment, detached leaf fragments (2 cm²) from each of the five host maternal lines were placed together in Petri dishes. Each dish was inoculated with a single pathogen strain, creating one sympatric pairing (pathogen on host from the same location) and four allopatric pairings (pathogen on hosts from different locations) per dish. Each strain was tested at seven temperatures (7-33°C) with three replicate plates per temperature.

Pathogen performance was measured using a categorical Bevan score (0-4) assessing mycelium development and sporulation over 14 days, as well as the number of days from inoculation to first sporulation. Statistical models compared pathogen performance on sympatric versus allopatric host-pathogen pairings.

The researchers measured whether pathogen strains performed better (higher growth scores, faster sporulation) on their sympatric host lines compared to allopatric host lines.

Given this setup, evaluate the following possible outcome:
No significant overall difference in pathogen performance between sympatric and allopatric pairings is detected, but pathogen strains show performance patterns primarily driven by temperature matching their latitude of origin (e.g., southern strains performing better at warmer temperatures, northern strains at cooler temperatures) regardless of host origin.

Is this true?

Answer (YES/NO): YES